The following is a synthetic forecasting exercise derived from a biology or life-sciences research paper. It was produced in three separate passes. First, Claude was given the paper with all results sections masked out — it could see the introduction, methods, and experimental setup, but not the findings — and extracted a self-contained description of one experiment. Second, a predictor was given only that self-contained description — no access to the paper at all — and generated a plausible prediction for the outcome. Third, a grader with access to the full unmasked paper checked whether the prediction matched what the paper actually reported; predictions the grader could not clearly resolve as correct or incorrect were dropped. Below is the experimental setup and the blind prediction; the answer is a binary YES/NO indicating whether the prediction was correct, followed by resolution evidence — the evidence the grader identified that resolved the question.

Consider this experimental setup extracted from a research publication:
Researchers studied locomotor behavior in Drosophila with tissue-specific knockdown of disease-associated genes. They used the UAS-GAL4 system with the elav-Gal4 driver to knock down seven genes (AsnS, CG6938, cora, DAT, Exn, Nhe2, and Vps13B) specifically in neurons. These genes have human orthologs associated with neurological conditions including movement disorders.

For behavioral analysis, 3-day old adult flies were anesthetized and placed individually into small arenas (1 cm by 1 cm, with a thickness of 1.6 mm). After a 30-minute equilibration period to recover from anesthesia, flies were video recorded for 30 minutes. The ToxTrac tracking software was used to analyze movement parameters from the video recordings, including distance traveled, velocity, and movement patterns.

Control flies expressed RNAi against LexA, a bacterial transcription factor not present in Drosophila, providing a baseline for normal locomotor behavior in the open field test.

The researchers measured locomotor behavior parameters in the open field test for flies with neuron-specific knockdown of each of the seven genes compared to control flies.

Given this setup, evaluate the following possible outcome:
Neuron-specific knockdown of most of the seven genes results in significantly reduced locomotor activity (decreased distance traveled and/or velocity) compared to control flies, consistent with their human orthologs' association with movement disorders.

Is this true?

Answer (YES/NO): YES